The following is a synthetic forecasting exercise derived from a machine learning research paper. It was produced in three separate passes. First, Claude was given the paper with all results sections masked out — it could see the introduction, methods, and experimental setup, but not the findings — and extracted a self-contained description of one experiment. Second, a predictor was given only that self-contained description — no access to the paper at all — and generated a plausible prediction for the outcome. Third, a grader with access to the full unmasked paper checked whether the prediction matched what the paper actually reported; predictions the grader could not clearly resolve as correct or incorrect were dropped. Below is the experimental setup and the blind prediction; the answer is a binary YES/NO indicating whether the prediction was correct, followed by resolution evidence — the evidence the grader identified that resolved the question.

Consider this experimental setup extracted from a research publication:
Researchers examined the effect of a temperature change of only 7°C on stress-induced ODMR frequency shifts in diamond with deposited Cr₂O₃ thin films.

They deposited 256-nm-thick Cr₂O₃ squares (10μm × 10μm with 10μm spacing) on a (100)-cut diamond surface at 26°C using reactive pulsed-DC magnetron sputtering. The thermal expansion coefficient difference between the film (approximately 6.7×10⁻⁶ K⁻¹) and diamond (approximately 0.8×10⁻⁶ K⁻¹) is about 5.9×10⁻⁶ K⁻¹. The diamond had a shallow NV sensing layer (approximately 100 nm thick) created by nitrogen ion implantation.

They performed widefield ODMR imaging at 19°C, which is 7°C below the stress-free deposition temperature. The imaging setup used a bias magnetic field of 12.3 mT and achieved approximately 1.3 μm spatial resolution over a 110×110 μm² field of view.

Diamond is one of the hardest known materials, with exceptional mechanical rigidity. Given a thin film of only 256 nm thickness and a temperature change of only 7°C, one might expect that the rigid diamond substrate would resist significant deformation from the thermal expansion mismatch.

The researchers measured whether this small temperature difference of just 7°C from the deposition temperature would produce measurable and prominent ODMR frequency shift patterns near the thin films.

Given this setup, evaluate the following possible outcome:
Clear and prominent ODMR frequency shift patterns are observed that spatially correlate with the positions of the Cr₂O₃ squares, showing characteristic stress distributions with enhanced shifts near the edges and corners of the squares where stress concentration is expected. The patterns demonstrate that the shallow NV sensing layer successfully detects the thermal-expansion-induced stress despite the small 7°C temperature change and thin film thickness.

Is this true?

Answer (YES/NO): NO